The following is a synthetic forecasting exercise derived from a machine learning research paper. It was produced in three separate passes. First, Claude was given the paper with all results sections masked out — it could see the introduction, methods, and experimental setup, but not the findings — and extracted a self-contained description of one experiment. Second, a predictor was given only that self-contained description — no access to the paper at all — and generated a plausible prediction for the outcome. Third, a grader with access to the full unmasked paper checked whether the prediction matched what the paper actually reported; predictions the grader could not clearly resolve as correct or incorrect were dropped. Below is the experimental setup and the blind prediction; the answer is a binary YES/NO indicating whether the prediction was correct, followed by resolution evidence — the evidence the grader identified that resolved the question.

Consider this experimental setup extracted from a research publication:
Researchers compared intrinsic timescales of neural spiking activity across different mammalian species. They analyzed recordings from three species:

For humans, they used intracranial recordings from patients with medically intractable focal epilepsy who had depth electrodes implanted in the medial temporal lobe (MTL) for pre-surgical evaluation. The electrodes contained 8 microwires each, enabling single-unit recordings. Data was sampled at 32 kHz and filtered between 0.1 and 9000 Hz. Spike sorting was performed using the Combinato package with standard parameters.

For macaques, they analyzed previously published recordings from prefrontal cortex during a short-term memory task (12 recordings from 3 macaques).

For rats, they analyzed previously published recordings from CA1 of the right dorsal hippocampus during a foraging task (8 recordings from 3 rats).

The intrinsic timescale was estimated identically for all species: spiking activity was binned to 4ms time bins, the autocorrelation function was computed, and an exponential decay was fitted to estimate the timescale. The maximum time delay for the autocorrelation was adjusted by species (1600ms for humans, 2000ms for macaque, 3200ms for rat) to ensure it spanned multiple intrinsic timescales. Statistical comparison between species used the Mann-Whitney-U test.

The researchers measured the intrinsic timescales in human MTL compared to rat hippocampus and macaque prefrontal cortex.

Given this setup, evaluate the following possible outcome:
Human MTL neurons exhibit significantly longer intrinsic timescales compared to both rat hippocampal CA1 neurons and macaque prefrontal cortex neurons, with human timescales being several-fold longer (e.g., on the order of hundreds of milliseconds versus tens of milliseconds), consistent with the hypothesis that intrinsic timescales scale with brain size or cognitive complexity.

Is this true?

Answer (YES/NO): NO